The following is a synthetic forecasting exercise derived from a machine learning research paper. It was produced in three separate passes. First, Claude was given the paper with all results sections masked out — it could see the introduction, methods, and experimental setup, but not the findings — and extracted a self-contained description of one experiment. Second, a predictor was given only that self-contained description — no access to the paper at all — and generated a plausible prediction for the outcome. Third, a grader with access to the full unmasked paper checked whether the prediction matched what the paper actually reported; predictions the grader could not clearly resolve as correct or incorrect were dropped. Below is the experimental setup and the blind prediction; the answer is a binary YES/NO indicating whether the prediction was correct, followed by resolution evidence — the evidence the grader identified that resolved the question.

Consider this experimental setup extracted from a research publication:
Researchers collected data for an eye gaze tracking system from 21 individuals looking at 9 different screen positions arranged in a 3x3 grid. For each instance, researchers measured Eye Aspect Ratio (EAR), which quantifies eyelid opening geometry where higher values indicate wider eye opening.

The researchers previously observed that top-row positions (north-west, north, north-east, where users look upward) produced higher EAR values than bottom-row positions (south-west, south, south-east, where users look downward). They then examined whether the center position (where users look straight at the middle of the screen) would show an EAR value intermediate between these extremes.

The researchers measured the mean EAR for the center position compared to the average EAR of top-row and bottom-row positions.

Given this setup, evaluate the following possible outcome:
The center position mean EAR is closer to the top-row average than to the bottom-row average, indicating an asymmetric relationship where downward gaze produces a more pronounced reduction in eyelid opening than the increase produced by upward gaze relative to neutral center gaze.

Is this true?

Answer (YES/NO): YES